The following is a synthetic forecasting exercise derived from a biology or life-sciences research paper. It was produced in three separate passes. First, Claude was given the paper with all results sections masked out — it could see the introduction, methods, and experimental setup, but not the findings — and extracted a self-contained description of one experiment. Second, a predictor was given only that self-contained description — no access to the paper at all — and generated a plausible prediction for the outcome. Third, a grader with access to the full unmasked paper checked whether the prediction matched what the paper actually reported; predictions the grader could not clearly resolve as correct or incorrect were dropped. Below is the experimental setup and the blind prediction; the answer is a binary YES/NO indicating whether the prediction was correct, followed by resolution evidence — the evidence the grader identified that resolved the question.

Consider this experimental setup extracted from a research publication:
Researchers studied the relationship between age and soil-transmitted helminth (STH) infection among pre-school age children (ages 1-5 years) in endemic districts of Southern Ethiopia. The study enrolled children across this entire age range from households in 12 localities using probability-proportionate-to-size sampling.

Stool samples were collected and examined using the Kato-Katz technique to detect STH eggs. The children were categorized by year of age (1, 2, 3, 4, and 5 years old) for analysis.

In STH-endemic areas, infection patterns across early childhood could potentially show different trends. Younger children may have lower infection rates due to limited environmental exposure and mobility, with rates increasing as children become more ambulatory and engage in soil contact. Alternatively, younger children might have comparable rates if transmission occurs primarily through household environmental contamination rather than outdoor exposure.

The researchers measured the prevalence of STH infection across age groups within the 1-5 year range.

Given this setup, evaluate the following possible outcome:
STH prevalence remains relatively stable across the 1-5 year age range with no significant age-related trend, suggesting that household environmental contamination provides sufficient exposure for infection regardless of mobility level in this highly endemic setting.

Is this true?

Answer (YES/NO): NO